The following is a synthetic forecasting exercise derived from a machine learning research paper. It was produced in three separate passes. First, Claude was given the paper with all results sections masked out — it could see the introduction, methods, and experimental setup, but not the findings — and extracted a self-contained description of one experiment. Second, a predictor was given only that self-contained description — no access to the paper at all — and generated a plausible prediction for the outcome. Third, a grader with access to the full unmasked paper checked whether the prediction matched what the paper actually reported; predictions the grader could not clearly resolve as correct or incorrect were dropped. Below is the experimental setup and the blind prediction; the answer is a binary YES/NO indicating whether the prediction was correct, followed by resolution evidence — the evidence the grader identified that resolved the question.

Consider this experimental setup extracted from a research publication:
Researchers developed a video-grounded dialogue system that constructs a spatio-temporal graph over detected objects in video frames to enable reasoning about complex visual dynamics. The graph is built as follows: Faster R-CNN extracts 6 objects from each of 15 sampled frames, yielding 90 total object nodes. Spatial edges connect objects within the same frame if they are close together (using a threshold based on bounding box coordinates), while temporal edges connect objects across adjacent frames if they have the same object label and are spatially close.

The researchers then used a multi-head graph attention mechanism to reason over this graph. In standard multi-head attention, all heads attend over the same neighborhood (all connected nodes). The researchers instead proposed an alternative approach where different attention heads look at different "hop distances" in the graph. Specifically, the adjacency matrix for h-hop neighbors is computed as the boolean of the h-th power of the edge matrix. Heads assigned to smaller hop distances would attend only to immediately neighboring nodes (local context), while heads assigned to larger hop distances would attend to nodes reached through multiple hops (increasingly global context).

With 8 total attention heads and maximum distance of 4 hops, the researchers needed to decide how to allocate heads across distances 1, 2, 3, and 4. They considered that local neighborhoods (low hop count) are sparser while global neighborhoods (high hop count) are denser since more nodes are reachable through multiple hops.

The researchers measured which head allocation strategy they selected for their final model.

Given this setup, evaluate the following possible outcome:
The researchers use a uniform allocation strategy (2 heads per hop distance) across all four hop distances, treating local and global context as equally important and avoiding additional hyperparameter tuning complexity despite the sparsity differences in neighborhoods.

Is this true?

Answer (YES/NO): NO